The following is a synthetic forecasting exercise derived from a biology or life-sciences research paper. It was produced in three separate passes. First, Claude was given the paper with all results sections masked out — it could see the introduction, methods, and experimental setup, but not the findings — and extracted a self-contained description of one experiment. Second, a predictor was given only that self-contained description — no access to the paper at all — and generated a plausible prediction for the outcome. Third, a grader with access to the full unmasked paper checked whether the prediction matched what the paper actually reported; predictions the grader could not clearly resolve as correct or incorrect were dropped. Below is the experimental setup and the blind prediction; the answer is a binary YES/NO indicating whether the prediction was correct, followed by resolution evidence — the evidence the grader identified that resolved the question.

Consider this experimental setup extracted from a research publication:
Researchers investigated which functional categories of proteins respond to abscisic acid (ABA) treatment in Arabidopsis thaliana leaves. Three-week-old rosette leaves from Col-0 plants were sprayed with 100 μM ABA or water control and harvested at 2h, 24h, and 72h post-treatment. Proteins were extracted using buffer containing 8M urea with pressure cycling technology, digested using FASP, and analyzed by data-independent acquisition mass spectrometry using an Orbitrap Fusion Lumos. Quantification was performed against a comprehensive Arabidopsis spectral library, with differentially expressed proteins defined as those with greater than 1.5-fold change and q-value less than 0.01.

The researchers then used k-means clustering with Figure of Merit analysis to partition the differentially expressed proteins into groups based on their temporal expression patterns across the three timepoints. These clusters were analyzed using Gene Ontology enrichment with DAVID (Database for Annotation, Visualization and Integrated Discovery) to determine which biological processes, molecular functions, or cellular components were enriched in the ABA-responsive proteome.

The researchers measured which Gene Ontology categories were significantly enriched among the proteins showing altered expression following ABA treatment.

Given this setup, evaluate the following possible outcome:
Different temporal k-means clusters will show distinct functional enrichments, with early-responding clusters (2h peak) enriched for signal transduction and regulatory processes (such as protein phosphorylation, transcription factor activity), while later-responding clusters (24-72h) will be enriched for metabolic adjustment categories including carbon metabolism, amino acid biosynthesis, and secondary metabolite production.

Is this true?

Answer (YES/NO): NO